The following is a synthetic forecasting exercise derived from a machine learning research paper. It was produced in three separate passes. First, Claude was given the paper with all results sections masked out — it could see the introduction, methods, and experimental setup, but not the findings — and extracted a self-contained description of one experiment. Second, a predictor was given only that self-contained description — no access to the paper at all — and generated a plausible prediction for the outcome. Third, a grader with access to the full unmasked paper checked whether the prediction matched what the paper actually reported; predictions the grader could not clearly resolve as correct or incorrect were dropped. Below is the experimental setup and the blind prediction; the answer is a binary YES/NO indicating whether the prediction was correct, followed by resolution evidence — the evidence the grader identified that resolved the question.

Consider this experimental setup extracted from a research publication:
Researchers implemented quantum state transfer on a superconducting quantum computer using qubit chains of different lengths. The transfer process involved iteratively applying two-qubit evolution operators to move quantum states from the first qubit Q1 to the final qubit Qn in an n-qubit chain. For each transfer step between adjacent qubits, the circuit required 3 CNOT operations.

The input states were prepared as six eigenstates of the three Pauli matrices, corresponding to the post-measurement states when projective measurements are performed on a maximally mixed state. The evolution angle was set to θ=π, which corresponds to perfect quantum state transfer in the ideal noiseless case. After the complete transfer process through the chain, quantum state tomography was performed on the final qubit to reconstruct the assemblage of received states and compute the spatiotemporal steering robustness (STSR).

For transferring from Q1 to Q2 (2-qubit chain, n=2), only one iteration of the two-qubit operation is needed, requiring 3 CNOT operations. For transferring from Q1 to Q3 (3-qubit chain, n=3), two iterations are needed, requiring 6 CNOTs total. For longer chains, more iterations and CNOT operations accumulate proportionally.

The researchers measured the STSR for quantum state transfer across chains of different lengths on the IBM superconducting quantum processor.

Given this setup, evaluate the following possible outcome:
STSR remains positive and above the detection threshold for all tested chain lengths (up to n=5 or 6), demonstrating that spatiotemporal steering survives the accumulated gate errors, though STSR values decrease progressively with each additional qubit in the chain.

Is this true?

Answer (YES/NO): YES